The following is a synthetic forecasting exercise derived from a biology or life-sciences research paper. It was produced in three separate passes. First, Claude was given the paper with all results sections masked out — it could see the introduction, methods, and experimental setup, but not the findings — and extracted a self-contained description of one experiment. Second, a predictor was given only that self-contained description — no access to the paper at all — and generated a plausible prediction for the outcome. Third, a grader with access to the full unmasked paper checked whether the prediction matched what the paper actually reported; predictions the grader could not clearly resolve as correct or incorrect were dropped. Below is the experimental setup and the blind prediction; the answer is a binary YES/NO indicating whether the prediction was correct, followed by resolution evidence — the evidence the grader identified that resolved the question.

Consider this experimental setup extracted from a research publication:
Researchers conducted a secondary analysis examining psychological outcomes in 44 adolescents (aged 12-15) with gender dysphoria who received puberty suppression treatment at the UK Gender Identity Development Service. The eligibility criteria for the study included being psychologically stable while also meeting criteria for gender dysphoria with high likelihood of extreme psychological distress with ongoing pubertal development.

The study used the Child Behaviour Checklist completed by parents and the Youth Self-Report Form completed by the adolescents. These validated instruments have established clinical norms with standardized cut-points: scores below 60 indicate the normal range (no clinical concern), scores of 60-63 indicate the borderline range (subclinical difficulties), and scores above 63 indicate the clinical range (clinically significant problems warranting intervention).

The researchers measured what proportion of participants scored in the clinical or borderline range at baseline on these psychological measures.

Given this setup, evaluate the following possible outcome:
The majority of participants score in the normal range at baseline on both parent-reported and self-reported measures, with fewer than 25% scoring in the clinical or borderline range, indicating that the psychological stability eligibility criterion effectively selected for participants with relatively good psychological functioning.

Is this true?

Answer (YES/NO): NO